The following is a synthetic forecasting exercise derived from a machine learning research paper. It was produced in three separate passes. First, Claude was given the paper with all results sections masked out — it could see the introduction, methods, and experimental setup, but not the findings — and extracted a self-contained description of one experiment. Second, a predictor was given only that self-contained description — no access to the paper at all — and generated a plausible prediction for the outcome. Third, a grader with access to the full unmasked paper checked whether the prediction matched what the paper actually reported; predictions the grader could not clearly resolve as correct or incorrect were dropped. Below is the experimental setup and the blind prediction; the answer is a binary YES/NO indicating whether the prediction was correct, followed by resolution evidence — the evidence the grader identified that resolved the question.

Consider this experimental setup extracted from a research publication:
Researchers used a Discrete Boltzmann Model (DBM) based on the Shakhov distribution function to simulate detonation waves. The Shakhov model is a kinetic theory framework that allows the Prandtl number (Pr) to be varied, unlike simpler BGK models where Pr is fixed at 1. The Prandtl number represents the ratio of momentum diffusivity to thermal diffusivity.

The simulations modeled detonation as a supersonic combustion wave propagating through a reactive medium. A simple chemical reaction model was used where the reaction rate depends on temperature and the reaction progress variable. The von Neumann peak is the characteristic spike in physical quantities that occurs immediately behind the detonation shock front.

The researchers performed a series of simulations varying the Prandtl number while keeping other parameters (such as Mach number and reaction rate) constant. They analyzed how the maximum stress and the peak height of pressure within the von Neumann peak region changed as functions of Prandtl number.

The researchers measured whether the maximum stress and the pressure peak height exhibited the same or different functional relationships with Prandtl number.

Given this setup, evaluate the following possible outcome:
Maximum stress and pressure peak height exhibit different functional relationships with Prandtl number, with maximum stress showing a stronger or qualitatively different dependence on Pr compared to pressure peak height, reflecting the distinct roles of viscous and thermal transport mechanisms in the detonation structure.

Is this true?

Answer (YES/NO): YES